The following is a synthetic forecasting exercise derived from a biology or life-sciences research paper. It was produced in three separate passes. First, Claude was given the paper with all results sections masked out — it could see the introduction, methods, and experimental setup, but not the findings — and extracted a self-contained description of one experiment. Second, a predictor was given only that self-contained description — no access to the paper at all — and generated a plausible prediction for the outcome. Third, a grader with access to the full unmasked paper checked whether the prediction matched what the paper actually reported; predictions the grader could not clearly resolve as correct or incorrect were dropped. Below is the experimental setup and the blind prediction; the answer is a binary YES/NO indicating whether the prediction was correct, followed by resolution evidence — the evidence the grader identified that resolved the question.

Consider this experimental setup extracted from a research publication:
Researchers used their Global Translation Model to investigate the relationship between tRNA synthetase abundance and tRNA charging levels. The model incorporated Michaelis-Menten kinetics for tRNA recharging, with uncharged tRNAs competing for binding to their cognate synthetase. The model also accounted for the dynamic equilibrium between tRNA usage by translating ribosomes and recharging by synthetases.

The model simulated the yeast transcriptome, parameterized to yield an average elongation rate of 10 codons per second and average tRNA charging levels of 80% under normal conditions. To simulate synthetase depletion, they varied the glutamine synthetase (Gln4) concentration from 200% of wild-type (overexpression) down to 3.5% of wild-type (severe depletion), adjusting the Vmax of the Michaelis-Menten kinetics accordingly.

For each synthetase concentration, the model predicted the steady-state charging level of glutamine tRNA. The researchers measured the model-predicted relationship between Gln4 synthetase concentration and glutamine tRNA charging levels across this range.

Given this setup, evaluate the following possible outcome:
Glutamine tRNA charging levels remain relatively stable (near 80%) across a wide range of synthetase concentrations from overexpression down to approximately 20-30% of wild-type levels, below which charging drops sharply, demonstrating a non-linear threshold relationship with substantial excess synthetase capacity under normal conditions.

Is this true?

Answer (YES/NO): NO